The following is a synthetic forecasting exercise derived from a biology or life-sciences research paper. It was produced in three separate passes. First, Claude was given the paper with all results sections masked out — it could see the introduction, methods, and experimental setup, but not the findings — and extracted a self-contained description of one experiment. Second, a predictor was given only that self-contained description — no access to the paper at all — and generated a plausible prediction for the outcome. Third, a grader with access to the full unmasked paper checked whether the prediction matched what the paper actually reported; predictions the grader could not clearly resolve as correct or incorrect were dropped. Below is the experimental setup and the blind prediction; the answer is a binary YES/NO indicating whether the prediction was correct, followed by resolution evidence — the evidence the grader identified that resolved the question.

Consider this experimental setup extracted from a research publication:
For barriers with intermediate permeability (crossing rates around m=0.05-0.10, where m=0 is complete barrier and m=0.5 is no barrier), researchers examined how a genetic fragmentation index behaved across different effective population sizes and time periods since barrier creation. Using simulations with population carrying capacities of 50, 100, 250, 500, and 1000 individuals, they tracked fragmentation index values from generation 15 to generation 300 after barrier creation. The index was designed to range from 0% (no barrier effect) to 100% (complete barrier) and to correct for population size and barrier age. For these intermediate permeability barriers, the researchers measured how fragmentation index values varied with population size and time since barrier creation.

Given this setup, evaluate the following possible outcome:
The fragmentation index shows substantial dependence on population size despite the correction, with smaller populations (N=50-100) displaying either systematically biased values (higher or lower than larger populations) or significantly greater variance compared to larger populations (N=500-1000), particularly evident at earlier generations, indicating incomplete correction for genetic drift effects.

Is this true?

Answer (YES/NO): NO